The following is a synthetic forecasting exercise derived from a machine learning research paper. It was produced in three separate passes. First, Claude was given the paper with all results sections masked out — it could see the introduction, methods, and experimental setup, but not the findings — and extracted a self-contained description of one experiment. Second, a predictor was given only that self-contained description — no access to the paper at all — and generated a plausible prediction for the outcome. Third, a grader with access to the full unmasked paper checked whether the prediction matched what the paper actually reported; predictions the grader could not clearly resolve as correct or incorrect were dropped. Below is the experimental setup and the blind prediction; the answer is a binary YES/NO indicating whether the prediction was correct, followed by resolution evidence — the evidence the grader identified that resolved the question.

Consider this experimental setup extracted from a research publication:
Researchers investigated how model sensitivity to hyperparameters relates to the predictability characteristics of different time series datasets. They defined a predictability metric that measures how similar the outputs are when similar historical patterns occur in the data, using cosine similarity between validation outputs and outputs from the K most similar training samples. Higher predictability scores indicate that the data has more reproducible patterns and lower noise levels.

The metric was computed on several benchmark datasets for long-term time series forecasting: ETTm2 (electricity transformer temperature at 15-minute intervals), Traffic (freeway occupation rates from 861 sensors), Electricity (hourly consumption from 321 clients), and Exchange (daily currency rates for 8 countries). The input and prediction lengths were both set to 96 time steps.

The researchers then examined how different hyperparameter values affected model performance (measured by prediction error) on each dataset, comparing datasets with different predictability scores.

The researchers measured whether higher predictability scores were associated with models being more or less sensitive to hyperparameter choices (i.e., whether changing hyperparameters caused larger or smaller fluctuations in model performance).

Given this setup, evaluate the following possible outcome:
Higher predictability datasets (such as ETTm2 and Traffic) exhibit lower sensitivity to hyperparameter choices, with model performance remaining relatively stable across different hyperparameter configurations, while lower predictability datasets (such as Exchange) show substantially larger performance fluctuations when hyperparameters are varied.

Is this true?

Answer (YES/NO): NO